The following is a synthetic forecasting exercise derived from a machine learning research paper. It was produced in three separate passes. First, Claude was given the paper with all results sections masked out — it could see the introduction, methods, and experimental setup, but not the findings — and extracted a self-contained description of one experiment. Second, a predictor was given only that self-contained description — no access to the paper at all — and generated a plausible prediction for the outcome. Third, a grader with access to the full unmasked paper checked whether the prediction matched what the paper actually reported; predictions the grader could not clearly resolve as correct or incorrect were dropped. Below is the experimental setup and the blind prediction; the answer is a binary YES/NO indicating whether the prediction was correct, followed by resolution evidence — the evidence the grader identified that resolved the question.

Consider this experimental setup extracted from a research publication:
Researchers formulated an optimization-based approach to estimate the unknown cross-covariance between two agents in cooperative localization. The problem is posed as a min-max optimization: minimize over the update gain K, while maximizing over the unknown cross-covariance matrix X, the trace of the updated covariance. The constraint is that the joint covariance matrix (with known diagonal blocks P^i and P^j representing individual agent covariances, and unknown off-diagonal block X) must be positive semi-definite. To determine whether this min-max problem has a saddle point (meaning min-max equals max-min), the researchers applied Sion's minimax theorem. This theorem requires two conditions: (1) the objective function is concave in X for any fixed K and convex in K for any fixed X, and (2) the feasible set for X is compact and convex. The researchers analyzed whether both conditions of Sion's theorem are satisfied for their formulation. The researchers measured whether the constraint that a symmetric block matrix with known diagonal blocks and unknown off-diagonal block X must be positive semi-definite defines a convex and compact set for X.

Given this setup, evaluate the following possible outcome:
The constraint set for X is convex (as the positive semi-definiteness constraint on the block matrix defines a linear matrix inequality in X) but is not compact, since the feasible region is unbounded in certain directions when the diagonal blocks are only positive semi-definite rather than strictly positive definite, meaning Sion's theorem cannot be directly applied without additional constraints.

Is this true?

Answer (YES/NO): NO